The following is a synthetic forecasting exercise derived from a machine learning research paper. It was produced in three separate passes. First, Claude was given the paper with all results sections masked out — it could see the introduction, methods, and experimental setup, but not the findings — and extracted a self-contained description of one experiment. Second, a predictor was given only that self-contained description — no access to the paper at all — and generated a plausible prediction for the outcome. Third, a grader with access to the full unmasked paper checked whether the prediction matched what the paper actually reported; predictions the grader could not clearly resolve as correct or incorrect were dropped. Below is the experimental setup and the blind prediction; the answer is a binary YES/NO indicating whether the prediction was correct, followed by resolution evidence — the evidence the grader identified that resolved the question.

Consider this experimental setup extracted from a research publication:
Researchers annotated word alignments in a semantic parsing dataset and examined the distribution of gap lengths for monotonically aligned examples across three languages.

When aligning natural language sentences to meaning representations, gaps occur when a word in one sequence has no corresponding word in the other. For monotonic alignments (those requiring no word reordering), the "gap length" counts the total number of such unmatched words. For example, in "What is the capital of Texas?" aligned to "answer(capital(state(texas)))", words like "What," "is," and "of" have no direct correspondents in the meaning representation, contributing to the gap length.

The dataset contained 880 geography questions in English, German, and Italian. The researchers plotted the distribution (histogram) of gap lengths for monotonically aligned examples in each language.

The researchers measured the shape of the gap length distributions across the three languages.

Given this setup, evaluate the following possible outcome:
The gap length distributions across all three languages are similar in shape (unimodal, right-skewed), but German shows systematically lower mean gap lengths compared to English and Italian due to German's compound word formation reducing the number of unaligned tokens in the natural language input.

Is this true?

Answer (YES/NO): NO